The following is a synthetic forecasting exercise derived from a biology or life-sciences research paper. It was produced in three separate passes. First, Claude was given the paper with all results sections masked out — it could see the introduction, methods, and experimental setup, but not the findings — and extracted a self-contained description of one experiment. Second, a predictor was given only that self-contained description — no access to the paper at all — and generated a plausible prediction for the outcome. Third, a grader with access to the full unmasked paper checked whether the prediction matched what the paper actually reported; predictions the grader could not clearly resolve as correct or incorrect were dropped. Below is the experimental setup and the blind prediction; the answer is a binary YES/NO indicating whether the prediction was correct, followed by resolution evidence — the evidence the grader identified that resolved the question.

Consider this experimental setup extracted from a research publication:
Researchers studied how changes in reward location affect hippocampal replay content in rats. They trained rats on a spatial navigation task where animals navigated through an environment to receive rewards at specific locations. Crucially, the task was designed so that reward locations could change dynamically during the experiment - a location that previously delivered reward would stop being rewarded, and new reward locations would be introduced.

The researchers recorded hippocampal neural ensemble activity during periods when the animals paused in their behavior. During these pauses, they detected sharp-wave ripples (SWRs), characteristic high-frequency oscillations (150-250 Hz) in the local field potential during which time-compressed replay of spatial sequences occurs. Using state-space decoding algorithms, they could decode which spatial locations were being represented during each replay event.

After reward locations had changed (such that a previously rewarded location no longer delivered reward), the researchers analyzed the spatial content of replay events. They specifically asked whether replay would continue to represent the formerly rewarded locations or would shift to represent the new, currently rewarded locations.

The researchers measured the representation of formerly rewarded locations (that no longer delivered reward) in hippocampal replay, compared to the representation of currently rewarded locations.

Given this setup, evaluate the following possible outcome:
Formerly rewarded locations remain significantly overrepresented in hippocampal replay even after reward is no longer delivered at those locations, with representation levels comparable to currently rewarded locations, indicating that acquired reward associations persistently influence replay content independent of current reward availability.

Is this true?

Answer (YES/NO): NO